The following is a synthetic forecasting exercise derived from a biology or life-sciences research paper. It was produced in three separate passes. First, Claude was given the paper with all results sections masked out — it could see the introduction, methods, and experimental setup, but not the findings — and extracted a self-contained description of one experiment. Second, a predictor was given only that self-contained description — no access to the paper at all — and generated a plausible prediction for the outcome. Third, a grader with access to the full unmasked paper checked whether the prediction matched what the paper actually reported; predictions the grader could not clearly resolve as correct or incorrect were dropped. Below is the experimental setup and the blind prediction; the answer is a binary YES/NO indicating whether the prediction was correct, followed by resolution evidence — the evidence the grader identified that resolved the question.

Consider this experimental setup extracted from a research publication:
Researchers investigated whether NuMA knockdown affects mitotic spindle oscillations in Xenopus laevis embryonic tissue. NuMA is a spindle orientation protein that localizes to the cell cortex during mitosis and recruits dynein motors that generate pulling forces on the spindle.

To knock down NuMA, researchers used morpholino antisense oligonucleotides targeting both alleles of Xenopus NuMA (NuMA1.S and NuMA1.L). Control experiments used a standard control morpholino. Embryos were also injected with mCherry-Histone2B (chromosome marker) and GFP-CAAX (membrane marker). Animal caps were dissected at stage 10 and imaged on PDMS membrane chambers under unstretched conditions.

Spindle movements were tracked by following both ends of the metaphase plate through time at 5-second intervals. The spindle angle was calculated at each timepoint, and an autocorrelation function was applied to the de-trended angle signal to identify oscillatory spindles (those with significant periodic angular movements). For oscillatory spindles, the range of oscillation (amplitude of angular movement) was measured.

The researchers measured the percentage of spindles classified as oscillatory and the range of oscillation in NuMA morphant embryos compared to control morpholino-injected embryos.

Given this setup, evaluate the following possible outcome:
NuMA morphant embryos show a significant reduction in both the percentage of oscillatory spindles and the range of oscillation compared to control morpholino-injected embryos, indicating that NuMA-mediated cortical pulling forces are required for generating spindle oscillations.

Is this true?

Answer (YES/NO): NO